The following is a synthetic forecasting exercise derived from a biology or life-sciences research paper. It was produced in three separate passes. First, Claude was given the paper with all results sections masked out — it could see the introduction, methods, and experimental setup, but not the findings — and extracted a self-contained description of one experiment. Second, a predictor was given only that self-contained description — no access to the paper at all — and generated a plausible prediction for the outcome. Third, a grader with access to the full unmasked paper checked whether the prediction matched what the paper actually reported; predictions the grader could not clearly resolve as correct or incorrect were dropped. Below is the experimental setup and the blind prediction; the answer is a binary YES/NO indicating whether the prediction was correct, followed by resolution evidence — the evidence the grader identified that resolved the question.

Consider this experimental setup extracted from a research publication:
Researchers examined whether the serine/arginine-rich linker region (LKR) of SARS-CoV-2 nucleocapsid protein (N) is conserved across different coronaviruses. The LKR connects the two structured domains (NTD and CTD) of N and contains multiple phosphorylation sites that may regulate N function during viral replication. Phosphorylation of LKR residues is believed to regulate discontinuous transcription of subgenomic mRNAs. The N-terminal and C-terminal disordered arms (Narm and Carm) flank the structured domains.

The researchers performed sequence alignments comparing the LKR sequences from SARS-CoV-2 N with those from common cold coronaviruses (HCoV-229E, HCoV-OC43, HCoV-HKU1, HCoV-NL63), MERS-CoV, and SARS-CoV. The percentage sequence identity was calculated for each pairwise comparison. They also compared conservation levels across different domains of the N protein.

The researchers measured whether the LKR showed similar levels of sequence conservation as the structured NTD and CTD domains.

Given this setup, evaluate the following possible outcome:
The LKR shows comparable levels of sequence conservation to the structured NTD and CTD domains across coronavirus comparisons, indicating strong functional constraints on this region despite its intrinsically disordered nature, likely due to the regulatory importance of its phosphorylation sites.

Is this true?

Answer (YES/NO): YES